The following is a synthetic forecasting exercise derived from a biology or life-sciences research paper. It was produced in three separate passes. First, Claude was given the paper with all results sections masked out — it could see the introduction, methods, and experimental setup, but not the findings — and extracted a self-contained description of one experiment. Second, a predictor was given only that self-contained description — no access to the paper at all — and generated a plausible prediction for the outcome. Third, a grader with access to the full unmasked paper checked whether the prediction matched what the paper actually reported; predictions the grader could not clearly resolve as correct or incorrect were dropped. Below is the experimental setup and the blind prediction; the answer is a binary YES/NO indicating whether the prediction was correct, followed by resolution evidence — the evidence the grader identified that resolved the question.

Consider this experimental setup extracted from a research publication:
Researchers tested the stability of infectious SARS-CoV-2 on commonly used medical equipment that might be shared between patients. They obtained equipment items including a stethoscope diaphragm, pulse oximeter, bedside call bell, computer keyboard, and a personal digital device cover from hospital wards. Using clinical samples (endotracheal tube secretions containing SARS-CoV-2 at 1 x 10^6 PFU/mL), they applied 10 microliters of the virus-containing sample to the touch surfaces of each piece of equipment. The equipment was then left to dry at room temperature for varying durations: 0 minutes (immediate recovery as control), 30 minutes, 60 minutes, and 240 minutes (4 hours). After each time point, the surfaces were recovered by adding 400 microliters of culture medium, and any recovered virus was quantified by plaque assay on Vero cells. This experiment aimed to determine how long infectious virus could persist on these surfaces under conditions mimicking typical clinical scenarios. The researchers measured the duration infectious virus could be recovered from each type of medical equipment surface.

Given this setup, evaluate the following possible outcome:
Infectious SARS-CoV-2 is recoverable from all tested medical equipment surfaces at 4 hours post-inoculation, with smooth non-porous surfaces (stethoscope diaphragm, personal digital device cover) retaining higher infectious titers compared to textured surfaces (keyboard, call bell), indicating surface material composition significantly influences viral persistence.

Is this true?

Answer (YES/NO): NO